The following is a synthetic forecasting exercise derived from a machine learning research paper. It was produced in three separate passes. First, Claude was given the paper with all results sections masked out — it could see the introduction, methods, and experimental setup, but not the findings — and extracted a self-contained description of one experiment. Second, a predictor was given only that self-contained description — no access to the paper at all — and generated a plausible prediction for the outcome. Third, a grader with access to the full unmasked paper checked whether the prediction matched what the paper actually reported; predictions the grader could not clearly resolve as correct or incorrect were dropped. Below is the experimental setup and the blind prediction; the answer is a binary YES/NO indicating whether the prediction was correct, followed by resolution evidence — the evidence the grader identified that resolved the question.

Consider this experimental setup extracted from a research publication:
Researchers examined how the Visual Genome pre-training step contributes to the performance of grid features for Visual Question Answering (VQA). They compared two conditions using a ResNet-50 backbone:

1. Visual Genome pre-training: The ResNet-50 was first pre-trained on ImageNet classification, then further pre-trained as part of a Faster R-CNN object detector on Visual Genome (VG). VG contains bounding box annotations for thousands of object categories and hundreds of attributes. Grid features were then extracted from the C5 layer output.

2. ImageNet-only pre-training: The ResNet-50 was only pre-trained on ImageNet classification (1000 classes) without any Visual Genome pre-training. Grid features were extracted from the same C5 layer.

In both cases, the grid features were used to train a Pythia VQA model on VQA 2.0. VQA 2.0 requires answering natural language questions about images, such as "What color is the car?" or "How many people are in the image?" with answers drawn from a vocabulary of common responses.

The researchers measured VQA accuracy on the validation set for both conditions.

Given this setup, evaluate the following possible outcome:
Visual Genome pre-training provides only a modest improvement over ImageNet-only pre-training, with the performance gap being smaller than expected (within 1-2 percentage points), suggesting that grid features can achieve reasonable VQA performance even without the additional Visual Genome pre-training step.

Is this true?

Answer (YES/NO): NO